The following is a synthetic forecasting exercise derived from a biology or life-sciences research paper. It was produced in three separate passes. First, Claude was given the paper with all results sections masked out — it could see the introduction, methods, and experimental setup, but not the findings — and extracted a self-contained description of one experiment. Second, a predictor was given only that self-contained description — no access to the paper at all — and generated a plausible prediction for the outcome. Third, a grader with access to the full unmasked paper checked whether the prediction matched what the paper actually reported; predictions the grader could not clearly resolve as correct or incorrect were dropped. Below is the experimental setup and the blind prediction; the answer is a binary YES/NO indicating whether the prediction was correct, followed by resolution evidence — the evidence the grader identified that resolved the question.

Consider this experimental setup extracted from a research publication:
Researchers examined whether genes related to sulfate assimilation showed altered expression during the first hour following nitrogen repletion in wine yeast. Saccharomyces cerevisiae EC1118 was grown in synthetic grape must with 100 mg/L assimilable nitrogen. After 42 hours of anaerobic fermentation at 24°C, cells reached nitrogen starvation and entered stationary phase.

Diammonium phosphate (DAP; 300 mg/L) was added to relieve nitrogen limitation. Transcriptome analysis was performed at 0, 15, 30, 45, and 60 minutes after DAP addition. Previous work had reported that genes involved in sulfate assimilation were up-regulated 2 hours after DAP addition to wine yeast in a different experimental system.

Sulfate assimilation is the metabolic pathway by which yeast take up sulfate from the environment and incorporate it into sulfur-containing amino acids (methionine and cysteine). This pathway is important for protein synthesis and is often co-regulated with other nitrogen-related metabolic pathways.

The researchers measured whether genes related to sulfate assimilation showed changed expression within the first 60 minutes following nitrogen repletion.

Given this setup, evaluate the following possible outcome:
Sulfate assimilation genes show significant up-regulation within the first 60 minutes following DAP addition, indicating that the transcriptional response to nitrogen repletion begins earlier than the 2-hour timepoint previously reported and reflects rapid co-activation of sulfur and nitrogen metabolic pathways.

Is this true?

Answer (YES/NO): NO